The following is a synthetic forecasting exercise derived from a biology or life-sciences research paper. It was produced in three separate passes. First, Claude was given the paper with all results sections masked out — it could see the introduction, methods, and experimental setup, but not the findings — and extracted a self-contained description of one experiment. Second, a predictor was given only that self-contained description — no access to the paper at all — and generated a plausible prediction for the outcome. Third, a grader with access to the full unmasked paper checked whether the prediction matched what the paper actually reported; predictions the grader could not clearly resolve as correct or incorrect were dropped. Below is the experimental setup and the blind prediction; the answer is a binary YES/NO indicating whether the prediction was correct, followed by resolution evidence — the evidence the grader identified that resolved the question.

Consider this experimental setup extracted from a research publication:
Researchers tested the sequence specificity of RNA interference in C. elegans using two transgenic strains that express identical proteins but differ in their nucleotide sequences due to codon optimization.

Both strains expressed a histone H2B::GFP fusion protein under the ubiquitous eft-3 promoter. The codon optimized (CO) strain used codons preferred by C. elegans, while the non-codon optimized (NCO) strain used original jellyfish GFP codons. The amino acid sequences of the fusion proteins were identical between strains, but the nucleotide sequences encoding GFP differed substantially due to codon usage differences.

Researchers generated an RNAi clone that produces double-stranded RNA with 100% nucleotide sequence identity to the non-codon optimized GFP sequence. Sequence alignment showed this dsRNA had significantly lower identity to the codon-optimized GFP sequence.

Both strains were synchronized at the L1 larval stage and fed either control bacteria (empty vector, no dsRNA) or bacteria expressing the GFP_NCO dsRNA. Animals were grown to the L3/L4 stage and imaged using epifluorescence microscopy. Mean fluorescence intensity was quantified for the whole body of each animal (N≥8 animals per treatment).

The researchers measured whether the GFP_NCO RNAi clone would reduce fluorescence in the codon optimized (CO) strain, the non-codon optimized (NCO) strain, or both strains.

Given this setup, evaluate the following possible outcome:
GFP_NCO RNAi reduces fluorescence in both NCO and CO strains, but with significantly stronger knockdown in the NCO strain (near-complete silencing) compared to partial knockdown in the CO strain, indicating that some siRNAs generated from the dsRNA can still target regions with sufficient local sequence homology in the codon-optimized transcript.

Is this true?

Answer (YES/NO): NO